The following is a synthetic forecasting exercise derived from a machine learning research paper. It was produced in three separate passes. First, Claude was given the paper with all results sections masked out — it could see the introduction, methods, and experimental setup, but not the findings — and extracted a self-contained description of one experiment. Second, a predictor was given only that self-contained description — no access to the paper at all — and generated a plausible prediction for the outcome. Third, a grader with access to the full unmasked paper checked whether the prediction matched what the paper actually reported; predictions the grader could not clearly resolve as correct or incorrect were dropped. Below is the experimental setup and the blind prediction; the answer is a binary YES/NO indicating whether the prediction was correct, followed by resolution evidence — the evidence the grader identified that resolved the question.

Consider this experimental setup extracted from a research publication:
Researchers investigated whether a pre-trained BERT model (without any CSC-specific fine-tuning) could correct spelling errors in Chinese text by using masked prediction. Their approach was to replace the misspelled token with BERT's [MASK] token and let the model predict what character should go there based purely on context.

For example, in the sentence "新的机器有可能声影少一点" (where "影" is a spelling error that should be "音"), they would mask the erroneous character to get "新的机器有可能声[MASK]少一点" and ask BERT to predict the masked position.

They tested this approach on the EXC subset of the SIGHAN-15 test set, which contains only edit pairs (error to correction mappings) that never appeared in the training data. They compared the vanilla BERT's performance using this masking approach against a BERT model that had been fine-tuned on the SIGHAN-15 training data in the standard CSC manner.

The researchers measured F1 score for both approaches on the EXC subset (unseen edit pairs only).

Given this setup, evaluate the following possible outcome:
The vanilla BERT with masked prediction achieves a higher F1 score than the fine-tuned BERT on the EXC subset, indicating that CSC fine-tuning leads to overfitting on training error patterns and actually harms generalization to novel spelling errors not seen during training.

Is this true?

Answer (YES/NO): YES